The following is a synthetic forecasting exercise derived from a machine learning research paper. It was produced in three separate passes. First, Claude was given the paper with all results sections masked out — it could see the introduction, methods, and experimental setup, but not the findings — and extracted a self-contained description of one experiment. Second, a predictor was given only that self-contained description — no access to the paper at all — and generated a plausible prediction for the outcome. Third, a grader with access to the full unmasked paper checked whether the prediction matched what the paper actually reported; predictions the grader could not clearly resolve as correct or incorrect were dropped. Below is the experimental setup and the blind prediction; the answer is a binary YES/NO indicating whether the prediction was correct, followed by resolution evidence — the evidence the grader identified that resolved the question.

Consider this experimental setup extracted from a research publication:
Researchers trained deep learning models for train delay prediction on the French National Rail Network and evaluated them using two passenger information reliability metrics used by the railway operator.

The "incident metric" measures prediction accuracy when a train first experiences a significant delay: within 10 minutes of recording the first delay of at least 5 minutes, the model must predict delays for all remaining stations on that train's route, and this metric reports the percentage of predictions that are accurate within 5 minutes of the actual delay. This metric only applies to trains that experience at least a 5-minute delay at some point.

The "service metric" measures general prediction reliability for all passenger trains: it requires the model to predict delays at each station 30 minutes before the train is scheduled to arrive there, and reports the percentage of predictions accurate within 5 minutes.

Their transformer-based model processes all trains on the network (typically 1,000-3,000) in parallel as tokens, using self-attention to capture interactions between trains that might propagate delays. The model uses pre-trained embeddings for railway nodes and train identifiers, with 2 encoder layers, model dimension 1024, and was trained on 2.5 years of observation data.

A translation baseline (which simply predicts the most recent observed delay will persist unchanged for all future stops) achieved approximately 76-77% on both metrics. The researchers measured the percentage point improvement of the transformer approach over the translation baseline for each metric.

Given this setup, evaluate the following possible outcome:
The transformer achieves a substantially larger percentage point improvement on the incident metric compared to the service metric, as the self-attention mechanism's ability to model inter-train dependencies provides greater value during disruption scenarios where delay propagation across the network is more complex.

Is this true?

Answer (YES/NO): YES